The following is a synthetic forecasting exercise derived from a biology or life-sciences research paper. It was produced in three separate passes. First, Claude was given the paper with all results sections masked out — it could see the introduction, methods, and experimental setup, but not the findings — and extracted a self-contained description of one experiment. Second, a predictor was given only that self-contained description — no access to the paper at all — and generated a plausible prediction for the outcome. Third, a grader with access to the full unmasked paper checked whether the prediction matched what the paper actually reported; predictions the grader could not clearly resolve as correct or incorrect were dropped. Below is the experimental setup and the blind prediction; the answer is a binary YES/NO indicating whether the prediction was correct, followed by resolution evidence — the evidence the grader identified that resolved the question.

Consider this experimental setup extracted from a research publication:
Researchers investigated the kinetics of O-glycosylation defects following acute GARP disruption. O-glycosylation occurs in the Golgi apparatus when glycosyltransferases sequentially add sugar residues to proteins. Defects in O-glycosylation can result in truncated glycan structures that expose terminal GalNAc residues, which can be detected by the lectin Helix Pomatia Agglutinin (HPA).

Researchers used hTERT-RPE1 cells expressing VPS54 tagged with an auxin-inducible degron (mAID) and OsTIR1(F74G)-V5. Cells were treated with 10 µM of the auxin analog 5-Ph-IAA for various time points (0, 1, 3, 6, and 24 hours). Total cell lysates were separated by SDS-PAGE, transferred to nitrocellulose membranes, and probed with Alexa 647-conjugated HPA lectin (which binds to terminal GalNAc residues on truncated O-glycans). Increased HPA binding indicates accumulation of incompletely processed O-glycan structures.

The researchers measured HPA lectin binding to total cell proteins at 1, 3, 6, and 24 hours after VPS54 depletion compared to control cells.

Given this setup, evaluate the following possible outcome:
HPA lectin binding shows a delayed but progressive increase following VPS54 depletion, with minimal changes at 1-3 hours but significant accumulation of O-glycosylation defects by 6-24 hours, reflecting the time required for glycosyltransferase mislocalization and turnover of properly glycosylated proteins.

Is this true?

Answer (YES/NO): YES